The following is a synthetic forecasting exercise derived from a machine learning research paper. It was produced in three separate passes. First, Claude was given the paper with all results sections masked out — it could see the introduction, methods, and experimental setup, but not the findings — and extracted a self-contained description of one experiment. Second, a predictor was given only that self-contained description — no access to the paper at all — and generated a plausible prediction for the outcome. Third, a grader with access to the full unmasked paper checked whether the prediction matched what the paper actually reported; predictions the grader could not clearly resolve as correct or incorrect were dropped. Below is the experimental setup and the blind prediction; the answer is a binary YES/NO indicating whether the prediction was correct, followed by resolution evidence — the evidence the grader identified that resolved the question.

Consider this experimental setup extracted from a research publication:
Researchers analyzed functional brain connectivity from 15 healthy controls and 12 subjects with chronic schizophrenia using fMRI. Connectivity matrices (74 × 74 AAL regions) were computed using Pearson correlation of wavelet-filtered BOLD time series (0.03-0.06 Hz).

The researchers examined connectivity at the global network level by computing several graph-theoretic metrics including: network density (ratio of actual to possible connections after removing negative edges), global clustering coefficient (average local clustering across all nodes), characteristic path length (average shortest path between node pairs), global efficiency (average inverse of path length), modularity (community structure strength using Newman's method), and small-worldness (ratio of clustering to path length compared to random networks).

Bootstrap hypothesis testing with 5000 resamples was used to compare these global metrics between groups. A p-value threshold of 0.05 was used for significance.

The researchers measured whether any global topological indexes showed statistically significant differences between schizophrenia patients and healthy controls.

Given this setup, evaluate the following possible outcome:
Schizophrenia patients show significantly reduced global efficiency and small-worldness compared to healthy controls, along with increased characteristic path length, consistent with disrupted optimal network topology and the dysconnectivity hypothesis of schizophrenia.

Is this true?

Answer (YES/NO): NO